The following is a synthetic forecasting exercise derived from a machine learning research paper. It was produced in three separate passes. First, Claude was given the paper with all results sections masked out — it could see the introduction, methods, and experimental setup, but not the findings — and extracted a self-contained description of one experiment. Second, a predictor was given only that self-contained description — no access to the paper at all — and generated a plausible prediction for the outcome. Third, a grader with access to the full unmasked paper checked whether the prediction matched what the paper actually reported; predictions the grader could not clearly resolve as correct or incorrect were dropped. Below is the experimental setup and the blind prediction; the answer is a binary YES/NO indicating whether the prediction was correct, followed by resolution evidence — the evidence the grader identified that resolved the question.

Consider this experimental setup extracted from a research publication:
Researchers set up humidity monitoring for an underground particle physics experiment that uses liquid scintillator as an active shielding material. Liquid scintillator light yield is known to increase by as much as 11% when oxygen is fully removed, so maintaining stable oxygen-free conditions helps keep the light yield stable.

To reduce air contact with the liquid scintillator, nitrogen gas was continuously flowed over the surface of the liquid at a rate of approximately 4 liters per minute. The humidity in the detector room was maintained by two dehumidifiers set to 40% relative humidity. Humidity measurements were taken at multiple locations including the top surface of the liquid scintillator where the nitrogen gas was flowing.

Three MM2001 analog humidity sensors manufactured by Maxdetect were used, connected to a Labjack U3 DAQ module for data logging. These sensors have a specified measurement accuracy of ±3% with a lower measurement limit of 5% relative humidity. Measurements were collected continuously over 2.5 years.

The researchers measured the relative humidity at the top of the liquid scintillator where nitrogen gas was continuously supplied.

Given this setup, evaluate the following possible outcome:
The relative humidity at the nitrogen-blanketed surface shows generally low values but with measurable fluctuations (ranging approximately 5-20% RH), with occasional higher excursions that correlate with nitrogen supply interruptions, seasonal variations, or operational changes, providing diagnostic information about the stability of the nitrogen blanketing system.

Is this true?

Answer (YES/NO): NO